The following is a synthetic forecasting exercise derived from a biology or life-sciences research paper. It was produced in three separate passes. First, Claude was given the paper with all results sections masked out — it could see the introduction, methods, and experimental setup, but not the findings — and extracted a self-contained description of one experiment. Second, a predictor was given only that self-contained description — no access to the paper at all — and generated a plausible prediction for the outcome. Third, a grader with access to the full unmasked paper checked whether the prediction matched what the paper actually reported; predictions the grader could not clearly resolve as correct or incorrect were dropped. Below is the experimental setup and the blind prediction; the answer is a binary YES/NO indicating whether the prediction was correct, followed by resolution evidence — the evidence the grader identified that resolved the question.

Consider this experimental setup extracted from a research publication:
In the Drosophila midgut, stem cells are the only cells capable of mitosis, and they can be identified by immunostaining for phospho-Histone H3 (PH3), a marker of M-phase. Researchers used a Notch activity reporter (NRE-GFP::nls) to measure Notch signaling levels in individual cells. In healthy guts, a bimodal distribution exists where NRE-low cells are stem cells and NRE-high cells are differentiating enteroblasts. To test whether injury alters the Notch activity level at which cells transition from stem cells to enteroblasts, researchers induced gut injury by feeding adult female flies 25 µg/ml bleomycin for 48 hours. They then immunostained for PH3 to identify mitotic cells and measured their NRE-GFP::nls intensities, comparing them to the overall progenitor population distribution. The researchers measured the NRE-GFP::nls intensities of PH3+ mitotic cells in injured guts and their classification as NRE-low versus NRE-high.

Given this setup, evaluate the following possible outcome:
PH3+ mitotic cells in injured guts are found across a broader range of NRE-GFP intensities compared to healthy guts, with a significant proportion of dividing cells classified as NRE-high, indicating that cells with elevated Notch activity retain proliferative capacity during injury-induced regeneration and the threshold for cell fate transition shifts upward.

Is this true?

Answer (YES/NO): NO